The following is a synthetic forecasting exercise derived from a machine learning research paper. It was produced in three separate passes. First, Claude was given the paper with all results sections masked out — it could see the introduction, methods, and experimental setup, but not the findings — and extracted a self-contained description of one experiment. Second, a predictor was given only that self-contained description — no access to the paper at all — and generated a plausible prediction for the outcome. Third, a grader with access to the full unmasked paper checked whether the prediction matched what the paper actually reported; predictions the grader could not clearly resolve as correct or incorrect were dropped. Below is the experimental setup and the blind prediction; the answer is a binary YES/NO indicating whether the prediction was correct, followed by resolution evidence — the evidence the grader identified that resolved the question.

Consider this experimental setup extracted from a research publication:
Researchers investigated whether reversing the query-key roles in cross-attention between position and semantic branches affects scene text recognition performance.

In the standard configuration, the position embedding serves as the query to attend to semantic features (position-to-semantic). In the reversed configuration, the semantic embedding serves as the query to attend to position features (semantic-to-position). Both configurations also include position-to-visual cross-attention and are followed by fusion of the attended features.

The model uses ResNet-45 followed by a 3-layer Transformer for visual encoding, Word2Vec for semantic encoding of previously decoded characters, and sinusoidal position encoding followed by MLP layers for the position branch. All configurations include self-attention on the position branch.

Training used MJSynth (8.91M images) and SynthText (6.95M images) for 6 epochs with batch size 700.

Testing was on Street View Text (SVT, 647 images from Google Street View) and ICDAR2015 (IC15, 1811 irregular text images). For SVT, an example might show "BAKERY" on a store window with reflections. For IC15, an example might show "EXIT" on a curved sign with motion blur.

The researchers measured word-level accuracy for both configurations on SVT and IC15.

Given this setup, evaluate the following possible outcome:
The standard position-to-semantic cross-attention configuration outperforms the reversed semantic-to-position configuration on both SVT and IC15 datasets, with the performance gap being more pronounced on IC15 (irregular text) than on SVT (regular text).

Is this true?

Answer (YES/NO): YES